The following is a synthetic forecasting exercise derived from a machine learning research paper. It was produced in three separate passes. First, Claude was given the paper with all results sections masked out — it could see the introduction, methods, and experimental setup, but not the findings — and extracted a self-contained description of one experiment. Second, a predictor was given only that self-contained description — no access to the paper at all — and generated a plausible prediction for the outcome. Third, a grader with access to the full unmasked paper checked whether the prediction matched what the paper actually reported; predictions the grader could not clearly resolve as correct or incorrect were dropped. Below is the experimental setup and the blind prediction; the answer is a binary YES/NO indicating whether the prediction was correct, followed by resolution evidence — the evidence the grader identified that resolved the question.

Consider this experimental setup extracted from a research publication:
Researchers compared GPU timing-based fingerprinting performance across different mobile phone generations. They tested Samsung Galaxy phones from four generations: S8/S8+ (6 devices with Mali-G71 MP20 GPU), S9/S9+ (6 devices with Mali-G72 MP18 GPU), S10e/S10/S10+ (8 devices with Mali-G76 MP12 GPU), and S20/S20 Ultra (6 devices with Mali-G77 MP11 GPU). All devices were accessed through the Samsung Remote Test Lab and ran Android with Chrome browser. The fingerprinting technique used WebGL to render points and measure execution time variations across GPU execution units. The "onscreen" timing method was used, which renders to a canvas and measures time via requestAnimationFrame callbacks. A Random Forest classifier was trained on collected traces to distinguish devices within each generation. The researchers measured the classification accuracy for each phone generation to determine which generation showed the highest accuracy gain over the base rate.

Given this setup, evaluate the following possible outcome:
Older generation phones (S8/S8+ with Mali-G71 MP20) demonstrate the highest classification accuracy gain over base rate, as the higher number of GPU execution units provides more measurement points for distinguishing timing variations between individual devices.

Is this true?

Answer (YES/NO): NO